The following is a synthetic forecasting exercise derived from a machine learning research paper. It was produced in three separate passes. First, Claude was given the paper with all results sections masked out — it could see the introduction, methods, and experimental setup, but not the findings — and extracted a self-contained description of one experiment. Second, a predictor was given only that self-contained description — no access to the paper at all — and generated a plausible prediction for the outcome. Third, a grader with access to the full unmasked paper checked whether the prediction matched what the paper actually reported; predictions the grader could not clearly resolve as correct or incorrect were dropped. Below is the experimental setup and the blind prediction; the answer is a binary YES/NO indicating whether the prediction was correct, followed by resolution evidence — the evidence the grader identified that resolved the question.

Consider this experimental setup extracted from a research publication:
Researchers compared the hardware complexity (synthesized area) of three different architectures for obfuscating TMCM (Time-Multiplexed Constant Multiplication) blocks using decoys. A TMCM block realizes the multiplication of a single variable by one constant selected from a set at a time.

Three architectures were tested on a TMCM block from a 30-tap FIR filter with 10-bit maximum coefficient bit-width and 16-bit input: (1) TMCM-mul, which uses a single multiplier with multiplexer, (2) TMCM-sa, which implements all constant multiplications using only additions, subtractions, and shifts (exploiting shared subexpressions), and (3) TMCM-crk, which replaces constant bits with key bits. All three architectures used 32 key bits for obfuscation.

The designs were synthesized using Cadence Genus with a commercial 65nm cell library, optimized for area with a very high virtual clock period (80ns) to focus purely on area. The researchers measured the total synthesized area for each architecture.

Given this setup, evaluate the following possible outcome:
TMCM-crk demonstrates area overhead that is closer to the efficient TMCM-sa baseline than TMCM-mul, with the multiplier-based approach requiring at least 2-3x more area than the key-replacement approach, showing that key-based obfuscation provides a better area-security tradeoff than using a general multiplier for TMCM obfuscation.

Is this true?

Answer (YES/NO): NO